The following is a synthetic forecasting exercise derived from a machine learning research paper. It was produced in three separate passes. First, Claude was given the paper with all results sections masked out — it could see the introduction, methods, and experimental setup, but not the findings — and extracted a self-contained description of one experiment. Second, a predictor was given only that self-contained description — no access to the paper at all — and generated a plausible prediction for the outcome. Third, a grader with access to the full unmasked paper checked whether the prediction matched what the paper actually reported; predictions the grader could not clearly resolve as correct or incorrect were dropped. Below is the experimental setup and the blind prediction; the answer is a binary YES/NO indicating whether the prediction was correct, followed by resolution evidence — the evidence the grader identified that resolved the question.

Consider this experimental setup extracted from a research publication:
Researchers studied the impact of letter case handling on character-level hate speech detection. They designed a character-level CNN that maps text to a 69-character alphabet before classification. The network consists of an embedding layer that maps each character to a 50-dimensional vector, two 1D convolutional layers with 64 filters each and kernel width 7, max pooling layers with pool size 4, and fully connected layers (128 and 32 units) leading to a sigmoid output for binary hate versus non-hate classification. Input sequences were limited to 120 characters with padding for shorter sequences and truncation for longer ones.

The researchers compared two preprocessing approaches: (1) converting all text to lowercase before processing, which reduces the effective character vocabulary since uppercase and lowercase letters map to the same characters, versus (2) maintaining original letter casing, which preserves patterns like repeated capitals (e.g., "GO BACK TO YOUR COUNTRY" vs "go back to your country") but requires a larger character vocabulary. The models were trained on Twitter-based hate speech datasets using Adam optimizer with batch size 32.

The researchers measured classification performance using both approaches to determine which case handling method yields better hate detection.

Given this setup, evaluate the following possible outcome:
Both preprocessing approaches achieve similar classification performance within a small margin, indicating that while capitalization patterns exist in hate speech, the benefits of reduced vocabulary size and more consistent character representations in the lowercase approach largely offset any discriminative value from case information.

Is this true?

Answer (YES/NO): NO